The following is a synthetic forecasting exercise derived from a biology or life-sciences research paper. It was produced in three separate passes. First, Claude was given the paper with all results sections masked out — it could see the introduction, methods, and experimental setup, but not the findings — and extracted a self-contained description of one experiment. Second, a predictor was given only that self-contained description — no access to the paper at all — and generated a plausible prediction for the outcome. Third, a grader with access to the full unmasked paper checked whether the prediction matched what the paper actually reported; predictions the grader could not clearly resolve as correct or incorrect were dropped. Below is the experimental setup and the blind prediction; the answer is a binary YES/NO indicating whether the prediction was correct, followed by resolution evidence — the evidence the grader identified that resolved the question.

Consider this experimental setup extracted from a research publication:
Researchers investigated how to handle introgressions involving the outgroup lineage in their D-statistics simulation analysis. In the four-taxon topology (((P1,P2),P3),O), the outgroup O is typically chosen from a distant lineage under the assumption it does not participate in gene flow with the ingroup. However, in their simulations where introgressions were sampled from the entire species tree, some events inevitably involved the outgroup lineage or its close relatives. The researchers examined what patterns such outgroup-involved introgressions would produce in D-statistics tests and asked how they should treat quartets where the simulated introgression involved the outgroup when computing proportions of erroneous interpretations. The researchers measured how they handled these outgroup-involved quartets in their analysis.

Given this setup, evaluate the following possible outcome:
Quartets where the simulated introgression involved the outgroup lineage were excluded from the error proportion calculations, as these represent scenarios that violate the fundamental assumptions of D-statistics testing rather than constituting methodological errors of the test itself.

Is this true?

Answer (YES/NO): YES